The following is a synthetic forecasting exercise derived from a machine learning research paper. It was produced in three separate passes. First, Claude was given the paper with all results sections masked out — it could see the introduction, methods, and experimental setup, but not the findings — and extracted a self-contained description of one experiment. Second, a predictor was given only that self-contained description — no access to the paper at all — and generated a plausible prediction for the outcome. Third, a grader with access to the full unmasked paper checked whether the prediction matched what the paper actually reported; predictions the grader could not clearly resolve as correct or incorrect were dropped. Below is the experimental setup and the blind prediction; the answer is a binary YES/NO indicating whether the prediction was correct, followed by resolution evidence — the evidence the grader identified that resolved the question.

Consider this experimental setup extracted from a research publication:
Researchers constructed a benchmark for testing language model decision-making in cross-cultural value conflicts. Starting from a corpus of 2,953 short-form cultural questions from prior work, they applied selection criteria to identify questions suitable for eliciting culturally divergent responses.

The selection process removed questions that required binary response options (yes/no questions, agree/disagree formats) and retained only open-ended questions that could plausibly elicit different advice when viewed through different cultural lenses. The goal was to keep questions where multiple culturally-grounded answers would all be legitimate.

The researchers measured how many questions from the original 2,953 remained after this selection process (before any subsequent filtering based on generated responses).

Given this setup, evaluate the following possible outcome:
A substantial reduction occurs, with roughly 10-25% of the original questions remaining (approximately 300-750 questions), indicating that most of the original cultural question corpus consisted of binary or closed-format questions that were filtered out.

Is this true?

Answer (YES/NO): NO